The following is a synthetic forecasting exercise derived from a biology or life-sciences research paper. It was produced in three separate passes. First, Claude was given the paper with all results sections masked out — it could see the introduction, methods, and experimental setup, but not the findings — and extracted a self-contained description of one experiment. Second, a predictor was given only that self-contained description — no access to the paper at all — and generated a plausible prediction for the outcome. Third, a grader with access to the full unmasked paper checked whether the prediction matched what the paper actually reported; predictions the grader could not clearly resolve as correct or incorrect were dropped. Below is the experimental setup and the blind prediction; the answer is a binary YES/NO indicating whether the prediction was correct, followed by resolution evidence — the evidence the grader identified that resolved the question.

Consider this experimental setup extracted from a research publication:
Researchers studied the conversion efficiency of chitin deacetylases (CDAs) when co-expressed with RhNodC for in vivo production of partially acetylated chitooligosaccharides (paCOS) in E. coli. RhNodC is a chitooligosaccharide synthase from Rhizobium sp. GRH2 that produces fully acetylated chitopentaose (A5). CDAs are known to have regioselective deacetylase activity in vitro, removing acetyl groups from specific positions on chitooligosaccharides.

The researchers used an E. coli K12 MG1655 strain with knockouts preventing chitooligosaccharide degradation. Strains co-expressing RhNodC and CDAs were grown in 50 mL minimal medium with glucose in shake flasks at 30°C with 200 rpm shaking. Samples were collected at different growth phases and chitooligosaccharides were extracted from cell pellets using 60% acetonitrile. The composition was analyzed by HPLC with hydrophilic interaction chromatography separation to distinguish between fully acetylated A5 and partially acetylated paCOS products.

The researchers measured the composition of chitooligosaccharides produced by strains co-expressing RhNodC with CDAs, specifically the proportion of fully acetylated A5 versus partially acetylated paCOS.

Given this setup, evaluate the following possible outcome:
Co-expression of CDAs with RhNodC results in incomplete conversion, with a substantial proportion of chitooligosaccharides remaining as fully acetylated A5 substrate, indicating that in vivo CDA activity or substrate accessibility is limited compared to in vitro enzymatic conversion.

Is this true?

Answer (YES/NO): YES